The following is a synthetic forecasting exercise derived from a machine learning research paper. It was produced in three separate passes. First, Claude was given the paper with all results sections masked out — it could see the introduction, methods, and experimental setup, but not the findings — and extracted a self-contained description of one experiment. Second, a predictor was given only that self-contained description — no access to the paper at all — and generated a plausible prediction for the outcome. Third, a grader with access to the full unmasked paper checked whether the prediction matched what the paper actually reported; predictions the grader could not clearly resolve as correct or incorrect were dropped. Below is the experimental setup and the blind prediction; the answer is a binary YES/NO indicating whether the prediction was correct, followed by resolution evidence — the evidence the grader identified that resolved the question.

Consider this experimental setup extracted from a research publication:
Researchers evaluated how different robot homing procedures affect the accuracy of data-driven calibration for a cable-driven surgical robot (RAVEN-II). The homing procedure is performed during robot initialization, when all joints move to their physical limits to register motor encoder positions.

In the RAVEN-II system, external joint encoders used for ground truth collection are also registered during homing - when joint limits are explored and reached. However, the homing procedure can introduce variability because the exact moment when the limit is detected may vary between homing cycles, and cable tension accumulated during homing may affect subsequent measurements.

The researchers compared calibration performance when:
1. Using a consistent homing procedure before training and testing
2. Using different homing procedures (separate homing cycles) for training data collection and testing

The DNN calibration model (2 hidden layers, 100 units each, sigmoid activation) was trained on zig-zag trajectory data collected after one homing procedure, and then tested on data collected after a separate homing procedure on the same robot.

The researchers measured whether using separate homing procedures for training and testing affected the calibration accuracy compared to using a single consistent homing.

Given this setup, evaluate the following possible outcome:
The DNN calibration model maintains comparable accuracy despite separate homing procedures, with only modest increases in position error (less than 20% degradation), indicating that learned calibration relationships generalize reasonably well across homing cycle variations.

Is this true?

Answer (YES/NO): NO